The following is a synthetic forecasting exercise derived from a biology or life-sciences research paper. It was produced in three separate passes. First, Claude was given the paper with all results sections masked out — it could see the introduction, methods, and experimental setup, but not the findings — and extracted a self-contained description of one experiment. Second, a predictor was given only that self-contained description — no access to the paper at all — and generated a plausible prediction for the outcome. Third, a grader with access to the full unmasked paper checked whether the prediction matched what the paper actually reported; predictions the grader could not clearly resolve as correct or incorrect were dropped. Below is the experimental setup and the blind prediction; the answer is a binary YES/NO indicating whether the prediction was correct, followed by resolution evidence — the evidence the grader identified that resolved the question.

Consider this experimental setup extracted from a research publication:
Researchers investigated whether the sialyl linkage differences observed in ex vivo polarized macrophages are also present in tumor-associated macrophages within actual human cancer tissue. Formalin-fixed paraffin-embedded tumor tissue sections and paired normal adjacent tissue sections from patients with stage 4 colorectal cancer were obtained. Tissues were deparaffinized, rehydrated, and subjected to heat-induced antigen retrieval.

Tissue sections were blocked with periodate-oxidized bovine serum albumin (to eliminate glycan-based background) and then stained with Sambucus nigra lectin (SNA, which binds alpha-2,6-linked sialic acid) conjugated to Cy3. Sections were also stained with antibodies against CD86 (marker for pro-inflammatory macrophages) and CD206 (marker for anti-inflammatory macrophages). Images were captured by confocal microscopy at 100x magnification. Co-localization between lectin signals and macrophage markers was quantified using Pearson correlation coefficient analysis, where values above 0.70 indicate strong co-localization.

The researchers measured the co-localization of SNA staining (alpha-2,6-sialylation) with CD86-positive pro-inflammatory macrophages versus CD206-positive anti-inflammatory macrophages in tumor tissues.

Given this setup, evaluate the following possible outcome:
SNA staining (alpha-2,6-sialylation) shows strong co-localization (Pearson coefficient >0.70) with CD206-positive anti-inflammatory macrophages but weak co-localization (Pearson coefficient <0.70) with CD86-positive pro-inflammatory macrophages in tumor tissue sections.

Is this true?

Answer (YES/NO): YES